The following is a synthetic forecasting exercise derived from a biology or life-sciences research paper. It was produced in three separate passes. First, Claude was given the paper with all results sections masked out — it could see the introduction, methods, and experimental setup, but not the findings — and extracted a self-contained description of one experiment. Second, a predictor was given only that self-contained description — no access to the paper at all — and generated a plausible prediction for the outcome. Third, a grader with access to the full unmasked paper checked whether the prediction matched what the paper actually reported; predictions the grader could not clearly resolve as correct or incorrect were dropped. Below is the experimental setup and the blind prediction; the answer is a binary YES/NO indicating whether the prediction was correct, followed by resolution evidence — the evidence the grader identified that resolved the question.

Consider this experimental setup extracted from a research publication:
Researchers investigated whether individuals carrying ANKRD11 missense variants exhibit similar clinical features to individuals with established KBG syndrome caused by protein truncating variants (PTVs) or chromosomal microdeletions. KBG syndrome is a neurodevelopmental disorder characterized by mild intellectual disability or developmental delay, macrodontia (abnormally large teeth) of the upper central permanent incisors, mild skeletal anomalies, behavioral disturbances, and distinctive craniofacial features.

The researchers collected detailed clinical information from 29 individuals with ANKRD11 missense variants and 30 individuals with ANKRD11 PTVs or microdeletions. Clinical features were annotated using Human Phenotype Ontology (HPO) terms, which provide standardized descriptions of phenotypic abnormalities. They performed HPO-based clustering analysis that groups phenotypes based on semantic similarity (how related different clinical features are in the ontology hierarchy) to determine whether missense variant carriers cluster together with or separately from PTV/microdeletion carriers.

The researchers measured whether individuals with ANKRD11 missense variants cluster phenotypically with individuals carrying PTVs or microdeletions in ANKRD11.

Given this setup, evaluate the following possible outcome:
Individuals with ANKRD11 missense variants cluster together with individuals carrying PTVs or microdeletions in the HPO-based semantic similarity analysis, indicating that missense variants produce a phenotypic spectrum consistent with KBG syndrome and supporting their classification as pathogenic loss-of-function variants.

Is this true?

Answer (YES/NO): NO